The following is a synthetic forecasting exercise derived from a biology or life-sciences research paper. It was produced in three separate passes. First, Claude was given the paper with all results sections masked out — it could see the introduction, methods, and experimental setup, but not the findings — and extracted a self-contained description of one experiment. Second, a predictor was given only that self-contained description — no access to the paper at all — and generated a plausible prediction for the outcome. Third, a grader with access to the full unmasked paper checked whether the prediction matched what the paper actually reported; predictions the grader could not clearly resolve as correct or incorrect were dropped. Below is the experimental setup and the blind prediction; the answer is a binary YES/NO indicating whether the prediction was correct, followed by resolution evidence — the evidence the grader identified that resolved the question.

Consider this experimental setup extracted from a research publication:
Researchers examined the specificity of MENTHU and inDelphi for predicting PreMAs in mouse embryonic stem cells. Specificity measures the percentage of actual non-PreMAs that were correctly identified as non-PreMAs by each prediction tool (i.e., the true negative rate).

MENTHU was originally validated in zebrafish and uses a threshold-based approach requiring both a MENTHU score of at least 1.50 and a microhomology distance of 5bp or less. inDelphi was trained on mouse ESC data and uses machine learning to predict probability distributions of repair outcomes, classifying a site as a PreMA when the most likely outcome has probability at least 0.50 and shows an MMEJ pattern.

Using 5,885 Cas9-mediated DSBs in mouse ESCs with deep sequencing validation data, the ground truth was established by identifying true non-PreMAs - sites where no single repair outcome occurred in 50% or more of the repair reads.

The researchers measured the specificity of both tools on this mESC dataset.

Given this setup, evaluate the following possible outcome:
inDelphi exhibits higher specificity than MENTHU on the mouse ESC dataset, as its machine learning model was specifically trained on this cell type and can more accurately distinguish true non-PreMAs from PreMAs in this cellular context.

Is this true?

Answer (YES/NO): YES